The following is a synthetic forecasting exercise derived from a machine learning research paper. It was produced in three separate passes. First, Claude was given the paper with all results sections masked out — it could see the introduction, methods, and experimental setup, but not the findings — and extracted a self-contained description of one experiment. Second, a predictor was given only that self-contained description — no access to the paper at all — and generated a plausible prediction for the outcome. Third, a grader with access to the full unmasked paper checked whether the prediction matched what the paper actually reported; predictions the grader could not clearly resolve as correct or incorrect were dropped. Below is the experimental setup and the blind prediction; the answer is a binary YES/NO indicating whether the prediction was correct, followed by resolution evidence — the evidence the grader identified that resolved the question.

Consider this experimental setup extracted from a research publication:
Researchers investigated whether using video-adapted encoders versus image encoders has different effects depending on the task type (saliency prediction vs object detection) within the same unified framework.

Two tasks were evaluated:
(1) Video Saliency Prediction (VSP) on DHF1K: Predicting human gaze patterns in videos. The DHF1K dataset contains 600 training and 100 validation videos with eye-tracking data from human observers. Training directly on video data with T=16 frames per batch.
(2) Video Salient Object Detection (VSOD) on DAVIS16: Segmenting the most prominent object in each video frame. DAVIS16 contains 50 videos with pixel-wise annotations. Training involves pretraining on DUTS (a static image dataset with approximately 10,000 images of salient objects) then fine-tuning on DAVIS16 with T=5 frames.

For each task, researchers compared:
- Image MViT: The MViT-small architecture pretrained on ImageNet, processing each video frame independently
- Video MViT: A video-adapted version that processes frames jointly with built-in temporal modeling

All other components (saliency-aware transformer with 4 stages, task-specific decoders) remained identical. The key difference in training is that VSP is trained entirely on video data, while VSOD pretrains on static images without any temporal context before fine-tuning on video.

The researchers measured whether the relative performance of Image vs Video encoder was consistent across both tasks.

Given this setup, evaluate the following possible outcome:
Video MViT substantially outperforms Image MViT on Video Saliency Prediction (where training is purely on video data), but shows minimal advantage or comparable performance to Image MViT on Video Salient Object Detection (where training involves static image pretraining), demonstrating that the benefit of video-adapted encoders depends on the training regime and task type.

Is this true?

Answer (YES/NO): NO